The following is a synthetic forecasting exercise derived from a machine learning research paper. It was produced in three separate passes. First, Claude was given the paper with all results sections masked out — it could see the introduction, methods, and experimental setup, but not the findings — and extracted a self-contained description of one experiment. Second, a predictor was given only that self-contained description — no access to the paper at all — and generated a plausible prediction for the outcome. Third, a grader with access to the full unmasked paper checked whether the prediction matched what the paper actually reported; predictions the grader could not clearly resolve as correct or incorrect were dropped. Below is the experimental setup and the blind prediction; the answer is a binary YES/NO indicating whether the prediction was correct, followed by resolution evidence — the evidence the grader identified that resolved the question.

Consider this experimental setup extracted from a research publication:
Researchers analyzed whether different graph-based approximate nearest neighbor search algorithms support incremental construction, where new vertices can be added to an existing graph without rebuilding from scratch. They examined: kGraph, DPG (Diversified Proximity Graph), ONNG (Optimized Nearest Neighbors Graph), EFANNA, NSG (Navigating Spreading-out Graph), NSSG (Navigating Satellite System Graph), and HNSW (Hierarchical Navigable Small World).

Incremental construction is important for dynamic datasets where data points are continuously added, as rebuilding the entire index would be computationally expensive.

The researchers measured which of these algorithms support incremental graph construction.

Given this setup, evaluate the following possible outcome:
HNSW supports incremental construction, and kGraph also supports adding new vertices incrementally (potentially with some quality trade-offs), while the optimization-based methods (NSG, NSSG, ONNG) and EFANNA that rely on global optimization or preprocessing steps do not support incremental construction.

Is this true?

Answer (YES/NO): NO